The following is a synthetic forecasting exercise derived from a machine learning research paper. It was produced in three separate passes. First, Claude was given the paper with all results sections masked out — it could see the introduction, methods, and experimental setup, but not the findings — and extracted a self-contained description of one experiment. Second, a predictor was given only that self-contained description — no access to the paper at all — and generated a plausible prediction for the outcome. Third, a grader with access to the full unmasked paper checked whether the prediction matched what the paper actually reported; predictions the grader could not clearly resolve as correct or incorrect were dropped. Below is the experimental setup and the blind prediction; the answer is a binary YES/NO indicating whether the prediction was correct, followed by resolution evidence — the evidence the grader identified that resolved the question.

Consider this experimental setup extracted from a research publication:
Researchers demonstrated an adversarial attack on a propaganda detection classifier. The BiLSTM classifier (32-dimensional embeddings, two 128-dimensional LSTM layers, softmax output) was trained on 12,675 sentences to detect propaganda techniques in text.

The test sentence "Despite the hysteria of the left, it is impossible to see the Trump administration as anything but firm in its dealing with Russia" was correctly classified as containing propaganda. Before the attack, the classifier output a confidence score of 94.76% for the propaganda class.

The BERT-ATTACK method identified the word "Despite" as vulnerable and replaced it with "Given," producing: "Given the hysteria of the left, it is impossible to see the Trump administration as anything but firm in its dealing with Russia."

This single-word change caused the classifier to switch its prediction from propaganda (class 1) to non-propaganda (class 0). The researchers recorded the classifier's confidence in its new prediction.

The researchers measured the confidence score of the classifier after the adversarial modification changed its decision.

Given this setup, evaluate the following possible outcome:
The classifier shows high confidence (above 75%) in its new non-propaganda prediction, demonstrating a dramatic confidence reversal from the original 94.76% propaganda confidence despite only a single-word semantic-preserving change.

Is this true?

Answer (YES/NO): NO